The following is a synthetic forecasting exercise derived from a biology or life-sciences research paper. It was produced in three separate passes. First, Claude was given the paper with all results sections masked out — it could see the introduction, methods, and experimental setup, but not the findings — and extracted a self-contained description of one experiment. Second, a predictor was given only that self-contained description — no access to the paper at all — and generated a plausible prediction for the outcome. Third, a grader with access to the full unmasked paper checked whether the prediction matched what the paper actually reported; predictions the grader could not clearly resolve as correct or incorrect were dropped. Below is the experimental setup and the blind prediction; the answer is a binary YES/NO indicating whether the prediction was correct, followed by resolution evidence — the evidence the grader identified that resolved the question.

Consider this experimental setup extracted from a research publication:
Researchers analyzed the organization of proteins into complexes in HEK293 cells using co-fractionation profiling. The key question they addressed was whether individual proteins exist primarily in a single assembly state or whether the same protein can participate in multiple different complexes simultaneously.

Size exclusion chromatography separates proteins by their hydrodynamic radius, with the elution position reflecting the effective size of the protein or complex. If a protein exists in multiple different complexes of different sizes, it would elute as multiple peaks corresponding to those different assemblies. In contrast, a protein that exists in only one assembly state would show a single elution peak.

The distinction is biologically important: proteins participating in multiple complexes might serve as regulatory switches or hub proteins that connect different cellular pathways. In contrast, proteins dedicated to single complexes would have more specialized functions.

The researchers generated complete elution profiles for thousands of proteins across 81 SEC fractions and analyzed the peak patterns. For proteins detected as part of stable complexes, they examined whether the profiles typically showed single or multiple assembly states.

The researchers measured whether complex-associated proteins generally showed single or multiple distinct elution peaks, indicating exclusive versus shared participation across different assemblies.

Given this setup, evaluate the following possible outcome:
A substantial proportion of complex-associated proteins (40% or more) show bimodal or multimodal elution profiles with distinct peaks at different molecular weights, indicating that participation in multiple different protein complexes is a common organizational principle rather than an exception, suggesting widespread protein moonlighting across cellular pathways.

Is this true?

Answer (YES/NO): NO